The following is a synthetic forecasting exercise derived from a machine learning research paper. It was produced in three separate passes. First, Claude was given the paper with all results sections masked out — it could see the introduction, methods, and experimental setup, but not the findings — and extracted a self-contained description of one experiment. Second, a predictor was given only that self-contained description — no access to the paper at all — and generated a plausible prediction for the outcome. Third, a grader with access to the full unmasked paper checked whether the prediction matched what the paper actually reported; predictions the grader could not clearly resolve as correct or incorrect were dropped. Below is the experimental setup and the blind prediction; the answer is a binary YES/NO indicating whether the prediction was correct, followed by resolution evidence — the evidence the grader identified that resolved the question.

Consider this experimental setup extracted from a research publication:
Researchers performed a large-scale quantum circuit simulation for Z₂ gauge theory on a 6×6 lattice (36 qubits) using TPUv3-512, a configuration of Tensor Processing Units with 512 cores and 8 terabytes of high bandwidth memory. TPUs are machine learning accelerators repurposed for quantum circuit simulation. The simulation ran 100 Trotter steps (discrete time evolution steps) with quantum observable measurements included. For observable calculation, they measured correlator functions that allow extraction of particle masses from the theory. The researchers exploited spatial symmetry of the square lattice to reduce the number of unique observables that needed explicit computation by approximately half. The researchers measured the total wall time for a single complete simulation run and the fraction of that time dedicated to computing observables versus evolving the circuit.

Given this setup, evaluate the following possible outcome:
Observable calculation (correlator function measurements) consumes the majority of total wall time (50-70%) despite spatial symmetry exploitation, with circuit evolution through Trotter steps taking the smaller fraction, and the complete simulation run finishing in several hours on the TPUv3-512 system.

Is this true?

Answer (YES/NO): NO